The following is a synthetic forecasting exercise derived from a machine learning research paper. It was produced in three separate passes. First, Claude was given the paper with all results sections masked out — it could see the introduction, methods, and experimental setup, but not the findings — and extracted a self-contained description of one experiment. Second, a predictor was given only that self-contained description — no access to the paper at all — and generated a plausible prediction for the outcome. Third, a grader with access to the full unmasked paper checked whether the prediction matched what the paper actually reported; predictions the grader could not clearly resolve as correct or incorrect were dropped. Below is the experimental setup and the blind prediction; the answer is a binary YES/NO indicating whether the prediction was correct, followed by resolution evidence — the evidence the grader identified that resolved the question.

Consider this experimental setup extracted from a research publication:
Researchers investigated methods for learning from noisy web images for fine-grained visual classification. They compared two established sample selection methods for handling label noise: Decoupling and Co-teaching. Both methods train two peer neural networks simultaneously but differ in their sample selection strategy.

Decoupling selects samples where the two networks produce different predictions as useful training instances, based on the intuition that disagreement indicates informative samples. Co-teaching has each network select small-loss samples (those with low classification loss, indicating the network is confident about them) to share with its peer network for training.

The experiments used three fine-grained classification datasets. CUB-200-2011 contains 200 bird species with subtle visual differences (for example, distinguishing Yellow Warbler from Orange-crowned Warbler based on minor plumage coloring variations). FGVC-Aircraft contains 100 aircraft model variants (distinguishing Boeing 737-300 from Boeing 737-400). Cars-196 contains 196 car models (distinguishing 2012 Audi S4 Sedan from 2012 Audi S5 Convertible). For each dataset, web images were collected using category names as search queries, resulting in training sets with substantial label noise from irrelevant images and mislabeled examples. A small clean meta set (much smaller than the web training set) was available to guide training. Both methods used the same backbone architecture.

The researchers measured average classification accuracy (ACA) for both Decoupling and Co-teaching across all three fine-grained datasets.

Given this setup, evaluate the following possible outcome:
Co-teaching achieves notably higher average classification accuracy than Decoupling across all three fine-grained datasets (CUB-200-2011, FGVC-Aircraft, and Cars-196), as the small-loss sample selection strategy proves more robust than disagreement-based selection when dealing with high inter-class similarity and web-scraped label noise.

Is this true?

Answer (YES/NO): NO